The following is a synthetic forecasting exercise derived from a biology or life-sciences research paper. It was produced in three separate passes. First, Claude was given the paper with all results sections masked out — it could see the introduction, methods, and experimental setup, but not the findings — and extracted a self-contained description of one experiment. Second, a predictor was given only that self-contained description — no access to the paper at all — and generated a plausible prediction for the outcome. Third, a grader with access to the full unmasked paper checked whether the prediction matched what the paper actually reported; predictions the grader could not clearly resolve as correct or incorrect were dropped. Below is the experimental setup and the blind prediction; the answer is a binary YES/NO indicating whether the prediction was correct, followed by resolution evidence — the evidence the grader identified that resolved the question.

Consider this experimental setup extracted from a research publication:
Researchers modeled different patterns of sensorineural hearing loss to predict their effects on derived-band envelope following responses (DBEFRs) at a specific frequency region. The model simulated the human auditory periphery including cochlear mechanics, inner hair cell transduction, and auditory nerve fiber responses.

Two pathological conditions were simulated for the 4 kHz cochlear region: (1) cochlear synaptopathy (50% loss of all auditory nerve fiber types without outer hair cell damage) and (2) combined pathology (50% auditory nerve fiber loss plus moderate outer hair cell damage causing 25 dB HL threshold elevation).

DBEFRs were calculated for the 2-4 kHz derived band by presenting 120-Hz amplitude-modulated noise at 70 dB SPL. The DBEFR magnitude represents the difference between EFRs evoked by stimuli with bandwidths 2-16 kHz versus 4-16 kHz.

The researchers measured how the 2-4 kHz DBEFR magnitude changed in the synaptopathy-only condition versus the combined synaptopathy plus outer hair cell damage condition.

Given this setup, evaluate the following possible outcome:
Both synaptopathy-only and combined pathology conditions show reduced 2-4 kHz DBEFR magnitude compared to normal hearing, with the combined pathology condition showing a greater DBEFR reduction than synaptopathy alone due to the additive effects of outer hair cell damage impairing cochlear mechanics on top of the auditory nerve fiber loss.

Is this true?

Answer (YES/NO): NO